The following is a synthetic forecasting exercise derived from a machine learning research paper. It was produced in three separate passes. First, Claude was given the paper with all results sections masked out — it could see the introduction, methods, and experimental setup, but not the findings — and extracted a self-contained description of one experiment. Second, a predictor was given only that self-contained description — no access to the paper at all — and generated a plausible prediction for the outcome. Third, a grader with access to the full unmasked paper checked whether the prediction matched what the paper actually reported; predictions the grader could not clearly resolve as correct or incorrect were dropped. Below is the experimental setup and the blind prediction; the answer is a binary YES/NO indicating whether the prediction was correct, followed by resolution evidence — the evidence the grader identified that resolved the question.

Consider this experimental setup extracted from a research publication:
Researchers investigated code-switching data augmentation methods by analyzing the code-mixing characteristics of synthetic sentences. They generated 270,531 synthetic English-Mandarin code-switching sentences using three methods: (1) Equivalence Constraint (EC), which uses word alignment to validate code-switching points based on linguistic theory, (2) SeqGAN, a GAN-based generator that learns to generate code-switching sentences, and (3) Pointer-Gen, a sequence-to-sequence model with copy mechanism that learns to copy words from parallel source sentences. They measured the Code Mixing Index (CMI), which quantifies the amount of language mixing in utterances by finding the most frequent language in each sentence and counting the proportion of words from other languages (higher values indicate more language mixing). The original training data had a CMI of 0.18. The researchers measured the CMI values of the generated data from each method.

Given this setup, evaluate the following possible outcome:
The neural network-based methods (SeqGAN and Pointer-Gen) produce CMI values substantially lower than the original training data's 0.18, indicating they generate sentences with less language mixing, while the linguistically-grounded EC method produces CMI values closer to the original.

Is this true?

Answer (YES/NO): NO